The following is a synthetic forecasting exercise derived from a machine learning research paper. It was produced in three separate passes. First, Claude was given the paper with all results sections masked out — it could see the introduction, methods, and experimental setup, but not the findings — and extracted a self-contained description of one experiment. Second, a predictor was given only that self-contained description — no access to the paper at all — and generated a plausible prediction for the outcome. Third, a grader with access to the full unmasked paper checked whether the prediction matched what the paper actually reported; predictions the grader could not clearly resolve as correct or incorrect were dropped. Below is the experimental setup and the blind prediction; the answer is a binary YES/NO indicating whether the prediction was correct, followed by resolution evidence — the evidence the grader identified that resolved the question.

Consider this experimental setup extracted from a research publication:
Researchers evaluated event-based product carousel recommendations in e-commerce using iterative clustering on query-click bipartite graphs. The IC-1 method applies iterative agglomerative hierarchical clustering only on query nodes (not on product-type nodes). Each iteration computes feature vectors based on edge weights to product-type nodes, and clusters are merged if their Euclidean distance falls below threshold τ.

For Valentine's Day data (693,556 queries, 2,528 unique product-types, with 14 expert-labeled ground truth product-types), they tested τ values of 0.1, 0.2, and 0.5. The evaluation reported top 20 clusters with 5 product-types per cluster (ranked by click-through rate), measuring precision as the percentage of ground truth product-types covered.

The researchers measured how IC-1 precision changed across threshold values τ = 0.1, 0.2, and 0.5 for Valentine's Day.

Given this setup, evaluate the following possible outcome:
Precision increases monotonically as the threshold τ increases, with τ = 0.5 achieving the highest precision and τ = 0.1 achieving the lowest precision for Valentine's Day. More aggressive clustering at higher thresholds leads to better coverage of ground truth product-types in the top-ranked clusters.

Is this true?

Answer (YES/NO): NO